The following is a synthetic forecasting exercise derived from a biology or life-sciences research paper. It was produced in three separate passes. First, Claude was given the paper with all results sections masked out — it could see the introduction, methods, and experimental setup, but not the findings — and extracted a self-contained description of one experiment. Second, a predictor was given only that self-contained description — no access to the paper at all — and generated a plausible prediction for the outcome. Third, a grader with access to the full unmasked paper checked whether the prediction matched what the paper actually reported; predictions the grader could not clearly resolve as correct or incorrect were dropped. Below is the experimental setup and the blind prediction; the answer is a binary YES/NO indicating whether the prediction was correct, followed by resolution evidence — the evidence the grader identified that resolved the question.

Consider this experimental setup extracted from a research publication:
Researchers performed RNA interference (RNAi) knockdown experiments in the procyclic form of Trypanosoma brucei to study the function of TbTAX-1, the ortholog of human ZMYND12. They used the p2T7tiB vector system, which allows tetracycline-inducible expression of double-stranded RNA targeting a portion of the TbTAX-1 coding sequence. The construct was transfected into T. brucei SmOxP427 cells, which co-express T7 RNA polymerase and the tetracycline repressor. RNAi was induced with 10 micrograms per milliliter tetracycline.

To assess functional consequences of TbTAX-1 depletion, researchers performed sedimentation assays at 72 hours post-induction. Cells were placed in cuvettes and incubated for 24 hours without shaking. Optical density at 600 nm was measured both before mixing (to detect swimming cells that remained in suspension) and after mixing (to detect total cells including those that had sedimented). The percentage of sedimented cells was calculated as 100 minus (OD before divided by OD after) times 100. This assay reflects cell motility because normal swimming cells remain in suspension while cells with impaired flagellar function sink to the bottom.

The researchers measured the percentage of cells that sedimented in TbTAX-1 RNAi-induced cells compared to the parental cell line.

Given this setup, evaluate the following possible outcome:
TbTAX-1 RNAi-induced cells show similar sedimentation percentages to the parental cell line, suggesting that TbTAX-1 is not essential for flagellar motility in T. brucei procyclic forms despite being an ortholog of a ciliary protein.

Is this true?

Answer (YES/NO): NO